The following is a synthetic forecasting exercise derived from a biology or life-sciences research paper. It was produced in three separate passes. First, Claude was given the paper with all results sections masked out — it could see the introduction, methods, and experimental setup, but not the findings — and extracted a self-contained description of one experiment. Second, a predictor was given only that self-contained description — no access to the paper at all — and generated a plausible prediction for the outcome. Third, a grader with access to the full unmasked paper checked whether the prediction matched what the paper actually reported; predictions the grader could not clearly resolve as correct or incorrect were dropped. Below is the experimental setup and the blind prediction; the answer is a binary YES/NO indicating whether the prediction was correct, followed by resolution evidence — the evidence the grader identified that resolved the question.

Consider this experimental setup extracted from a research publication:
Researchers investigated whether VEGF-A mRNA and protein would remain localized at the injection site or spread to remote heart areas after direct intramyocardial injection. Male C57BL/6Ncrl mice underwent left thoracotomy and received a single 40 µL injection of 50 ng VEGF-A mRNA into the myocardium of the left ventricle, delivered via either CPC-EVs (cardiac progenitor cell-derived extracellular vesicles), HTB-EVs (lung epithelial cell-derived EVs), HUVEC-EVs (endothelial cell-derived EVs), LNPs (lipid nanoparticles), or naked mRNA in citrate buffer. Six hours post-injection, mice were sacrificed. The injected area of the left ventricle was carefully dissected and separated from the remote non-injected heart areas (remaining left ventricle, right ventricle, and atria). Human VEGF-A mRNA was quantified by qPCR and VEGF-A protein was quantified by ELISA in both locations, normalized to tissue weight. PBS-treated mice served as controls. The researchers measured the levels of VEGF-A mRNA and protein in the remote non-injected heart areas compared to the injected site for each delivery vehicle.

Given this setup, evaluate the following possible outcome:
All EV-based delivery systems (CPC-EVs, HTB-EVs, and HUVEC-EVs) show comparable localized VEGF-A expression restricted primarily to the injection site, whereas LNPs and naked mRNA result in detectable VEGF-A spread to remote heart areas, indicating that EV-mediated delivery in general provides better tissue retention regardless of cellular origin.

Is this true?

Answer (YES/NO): NO